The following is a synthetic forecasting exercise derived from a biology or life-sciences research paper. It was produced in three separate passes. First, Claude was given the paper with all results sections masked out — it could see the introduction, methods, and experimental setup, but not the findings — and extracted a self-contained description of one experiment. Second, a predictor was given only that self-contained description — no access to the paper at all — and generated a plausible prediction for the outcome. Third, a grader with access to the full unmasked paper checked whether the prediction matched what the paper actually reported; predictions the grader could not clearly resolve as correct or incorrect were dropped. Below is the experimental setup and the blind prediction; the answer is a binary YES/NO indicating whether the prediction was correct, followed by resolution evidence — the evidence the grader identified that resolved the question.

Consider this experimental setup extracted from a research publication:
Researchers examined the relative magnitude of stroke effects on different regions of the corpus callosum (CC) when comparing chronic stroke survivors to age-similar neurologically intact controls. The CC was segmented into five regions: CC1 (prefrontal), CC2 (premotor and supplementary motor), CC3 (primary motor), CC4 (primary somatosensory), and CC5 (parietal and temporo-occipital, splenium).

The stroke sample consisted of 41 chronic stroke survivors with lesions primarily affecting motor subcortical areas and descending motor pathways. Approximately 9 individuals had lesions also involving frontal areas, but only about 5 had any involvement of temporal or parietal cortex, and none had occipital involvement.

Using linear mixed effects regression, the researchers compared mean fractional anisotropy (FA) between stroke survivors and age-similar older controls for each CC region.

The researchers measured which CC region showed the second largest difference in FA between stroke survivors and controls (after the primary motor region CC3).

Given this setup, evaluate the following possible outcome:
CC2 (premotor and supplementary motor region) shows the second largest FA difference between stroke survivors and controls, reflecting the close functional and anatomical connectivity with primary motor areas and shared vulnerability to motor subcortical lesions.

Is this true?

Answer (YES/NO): YES